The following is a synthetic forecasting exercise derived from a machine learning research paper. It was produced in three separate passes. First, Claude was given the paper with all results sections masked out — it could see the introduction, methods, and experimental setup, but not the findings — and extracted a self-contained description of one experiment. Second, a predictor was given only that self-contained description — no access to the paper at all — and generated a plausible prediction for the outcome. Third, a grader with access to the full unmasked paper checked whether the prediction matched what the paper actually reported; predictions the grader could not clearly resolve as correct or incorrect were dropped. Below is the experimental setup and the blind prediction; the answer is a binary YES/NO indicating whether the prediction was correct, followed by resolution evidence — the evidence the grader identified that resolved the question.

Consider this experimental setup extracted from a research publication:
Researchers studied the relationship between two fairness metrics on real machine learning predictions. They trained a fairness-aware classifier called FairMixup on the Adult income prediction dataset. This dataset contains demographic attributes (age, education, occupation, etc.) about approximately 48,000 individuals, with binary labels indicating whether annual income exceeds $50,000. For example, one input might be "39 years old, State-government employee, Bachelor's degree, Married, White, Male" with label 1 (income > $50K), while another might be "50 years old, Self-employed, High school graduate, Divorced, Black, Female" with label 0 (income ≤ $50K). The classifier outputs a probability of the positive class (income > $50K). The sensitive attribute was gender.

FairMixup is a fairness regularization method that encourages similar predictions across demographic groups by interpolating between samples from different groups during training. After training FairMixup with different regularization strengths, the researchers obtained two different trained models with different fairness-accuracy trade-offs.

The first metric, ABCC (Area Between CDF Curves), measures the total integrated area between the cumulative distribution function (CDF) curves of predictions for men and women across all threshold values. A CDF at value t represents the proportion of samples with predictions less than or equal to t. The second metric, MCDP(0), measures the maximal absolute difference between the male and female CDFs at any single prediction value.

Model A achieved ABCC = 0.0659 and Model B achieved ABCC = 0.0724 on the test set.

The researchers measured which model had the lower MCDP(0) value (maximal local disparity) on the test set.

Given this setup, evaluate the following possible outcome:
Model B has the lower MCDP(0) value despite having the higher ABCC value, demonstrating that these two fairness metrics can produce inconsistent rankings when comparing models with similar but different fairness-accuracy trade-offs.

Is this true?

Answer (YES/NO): YES